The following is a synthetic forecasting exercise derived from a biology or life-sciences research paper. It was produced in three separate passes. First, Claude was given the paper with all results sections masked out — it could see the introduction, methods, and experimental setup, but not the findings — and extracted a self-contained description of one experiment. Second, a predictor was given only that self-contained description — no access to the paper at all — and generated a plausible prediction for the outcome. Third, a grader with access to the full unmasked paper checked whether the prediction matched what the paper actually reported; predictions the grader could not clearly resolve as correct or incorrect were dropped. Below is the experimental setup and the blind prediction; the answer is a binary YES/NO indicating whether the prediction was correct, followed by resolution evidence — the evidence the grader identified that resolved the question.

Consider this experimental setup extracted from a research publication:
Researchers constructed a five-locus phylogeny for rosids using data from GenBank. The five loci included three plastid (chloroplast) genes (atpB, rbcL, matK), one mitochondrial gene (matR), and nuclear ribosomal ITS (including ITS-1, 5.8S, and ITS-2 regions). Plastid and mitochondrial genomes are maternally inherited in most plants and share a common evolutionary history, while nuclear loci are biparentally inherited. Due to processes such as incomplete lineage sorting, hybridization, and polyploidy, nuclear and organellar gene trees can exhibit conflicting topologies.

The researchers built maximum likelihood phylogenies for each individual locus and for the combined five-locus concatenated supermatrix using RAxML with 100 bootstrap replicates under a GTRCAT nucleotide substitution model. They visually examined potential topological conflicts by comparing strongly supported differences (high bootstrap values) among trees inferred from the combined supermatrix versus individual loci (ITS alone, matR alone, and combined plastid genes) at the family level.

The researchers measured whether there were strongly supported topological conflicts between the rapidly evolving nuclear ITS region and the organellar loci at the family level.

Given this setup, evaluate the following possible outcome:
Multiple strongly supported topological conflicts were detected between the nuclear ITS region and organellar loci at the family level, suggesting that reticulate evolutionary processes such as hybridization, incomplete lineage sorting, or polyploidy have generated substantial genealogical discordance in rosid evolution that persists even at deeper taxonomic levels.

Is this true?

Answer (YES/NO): NO